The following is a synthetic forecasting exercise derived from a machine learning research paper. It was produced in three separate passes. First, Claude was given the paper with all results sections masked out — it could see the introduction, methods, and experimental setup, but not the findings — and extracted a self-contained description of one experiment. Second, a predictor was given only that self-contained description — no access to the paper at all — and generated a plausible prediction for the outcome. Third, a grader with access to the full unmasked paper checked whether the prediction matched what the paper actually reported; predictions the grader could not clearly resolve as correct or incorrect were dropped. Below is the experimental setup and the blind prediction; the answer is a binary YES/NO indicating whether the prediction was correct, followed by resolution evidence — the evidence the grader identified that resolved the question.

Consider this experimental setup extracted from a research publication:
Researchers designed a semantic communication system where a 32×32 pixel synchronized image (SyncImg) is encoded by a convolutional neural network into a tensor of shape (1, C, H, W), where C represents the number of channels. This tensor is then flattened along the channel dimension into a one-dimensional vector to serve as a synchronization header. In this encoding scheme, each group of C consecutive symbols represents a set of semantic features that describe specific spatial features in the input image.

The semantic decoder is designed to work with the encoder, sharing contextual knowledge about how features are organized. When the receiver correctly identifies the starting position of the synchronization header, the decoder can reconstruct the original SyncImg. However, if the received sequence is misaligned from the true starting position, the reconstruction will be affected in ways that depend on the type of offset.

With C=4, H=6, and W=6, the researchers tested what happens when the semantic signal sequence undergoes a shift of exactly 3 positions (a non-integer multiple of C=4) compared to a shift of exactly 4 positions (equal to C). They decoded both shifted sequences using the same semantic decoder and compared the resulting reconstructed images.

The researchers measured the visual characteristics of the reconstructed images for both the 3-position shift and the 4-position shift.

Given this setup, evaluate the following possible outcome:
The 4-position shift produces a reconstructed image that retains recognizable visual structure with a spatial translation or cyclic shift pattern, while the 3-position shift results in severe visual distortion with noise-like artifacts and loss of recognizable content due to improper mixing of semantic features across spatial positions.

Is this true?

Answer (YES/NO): YES